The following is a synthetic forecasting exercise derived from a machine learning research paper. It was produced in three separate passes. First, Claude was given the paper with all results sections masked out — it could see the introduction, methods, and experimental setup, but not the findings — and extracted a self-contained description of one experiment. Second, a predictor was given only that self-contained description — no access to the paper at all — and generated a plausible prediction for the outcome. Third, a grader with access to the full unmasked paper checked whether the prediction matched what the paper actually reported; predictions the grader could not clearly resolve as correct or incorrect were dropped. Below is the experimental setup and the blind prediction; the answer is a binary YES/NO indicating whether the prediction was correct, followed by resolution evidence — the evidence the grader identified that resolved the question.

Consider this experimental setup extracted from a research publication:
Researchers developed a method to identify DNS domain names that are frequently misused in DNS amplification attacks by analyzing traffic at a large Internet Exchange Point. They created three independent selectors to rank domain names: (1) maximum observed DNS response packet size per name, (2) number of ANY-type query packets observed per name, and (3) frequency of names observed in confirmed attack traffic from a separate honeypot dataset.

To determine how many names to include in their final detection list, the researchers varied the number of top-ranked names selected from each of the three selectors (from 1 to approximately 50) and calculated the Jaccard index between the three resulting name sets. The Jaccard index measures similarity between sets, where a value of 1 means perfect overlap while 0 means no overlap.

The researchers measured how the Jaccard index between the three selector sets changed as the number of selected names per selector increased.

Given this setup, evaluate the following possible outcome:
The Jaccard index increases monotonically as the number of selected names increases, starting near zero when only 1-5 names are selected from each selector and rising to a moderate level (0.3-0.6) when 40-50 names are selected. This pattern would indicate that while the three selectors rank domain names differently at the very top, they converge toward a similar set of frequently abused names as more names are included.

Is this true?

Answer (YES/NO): NO